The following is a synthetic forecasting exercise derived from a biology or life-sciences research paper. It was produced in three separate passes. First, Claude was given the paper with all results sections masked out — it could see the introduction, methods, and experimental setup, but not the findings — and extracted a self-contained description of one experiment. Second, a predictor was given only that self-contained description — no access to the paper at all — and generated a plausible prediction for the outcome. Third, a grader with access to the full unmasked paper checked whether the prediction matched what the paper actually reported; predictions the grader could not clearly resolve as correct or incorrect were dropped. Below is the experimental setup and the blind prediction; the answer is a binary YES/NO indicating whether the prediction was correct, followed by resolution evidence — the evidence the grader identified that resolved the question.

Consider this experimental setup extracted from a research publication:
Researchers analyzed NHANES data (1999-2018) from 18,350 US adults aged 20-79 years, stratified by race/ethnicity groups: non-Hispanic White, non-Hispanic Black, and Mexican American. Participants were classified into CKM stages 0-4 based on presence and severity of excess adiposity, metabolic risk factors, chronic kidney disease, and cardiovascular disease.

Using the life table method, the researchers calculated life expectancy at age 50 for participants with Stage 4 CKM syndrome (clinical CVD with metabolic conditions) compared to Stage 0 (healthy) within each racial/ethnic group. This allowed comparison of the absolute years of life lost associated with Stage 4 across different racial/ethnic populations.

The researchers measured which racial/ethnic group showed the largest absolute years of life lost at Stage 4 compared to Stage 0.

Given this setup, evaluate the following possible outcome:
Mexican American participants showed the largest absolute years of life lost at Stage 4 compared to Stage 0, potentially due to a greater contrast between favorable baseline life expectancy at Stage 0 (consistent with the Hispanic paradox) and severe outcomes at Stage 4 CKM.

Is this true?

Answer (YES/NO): YES